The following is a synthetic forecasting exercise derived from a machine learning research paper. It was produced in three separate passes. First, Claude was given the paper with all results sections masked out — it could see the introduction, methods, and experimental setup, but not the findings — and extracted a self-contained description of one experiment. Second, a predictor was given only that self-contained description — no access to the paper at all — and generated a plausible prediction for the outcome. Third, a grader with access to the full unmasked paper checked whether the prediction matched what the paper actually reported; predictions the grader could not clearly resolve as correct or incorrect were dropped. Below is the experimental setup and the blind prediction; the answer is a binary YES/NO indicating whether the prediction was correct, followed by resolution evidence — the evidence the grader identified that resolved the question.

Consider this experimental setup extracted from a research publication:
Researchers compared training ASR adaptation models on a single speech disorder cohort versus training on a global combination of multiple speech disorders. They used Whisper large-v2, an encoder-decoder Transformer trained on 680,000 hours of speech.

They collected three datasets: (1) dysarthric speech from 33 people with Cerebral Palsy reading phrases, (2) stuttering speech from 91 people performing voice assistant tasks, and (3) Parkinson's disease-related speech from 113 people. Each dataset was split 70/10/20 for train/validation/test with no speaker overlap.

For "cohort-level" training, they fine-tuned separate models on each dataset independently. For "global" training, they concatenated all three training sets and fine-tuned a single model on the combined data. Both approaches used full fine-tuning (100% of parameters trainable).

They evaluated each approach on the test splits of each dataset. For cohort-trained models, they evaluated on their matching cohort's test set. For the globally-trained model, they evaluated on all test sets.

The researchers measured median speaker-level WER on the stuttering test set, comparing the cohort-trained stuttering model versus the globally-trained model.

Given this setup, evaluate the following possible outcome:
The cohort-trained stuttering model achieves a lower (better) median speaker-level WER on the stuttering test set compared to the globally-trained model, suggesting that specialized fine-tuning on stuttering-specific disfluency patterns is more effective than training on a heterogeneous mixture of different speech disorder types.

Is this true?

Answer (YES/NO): NO